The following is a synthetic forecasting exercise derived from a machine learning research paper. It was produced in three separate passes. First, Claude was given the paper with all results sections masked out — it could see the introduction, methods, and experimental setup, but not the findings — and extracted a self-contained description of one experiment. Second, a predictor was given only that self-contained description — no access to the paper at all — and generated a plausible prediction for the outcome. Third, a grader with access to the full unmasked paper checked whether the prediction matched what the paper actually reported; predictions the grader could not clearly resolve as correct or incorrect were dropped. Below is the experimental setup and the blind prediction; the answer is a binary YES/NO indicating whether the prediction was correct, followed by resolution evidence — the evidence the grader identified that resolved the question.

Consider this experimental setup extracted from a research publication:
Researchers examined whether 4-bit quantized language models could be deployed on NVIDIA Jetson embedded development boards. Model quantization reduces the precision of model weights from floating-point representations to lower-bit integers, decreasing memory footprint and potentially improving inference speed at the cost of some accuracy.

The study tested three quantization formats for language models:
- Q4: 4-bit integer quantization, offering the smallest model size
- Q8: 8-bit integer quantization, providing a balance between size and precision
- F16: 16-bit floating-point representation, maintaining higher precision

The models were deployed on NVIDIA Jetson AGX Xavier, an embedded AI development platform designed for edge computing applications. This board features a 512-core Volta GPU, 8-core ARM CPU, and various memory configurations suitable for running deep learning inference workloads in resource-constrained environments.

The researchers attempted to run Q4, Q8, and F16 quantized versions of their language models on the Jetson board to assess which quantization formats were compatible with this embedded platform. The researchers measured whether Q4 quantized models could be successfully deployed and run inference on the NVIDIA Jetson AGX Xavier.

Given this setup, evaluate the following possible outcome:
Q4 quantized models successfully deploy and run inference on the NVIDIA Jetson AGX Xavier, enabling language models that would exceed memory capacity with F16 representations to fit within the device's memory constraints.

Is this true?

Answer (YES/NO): NO